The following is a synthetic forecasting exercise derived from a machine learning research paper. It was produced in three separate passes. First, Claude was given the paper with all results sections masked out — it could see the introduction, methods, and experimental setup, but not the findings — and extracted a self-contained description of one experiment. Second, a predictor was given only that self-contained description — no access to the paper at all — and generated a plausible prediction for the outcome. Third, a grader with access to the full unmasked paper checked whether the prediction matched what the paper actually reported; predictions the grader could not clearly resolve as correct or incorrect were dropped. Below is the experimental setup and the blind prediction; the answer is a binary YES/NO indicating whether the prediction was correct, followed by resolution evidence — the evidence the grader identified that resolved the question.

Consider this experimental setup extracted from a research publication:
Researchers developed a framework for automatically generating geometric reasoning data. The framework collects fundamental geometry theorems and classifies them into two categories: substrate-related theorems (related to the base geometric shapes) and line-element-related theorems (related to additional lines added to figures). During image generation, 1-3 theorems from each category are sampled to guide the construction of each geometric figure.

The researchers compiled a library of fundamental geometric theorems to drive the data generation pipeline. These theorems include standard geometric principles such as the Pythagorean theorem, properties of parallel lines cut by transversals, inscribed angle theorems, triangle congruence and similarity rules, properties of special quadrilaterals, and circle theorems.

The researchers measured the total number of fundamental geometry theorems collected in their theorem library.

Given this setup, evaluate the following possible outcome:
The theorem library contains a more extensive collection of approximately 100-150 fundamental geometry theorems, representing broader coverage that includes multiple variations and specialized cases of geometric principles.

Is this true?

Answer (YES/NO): YES